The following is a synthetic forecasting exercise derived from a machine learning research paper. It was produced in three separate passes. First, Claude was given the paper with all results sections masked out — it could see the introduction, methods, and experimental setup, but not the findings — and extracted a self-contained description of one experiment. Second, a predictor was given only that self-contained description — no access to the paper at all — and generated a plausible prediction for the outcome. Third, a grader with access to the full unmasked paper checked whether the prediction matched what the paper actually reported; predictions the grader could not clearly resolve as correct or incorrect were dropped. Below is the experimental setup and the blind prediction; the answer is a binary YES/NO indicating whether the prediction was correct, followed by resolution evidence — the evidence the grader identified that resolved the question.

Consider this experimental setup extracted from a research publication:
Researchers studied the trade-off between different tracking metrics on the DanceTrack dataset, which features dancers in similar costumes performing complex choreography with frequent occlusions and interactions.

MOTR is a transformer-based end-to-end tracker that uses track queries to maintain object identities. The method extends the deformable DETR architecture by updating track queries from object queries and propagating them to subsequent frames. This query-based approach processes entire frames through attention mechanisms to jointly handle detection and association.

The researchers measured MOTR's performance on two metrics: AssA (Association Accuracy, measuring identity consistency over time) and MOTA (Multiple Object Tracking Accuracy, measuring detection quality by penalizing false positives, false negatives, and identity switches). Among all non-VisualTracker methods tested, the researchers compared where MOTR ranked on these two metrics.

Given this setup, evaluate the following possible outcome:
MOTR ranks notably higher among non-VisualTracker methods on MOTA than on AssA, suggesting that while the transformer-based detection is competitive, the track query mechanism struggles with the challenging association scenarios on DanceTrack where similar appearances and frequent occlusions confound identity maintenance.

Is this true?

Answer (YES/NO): NO